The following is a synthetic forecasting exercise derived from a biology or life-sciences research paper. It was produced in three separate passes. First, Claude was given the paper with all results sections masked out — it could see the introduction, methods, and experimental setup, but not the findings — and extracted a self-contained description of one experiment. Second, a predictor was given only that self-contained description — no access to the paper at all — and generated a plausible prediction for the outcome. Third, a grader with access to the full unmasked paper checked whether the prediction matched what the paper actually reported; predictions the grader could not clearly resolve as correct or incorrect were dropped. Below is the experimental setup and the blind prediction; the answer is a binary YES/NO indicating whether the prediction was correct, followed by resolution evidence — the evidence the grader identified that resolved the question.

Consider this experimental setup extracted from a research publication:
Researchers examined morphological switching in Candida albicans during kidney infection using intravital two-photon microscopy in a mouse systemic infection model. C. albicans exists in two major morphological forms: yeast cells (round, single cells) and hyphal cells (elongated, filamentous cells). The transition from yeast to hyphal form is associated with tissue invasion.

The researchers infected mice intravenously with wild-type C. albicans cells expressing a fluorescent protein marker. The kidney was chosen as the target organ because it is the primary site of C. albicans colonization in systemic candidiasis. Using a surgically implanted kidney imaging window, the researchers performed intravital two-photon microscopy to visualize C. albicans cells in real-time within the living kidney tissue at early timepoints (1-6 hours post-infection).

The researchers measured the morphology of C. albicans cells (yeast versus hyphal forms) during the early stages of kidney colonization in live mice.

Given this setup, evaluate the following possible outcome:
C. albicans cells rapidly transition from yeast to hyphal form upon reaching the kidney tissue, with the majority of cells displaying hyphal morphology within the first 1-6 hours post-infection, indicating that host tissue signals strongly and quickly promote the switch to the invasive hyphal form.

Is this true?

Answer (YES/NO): NO